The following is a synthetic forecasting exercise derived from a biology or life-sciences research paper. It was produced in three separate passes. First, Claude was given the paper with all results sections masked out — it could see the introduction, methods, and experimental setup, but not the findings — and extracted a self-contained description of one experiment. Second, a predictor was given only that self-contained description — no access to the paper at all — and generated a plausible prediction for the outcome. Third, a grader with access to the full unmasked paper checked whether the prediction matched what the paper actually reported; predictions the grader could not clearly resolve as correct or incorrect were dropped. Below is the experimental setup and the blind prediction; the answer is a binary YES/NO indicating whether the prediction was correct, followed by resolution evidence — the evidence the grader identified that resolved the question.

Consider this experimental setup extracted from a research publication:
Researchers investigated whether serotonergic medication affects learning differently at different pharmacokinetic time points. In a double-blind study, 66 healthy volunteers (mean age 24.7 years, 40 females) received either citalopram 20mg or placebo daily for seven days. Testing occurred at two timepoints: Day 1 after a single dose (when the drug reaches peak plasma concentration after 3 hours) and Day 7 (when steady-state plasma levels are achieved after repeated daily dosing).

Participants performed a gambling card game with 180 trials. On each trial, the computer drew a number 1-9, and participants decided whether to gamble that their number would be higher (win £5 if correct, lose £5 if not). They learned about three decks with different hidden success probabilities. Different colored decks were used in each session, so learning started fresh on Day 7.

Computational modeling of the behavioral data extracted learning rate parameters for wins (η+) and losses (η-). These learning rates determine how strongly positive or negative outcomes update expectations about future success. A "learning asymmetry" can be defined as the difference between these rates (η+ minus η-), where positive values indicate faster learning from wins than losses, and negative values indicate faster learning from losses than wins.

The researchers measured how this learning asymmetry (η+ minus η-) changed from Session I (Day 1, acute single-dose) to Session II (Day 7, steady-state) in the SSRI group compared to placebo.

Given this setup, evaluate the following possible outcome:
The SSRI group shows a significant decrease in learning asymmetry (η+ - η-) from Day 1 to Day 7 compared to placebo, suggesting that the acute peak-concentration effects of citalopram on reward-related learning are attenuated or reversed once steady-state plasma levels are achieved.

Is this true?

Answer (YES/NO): NO